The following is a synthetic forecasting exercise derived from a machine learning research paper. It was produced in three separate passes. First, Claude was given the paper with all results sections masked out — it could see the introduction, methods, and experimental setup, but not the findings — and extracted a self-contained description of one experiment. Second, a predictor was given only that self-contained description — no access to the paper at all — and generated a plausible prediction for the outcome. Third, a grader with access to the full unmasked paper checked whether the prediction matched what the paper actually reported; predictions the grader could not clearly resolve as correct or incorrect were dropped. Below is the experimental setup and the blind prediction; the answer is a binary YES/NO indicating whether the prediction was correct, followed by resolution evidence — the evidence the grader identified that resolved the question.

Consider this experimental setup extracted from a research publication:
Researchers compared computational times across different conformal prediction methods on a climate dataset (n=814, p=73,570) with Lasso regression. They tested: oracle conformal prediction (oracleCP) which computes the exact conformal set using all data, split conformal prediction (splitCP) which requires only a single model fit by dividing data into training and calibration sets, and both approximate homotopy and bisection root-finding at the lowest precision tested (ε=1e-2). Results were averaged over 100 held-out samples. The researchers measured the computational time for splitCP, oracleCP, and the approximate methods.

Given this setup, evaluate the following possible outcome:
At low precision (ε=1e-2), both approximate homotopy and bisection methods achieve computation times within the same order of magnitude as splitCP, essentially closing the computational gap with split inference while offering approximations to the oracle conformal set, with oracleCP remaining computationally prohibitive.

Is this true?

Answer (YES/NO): NO